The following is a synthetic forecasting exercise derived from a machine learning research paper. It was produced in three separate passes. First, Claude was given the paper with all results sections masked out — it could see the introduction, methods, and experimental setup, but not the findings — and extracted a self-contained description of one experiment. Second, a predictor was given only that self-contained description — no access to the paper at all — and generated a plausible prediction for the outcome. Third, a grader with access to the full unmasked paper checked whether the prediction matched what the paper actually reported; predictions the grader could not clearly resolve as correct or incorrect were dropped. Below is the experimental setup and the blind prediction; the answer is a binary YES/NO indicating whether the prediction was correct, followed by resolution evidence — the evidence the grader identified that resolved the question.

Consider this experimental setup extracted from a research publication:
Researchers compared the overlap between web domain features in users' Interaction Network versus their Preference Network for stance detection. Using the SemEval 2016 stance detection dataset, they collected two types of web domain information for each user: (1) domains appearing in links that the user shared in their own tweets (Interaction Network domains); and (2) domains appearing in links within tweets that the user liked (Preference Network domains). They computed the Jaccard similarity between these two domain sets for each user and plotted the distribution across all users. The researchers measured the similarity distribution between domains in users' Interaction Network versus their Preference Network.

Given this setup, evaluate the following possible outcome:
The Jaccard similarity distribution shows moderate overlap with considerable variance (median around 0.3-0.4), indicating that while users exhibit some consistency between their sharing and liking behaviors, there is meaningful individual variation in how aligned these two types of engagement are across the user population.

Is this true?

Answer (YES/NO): NO